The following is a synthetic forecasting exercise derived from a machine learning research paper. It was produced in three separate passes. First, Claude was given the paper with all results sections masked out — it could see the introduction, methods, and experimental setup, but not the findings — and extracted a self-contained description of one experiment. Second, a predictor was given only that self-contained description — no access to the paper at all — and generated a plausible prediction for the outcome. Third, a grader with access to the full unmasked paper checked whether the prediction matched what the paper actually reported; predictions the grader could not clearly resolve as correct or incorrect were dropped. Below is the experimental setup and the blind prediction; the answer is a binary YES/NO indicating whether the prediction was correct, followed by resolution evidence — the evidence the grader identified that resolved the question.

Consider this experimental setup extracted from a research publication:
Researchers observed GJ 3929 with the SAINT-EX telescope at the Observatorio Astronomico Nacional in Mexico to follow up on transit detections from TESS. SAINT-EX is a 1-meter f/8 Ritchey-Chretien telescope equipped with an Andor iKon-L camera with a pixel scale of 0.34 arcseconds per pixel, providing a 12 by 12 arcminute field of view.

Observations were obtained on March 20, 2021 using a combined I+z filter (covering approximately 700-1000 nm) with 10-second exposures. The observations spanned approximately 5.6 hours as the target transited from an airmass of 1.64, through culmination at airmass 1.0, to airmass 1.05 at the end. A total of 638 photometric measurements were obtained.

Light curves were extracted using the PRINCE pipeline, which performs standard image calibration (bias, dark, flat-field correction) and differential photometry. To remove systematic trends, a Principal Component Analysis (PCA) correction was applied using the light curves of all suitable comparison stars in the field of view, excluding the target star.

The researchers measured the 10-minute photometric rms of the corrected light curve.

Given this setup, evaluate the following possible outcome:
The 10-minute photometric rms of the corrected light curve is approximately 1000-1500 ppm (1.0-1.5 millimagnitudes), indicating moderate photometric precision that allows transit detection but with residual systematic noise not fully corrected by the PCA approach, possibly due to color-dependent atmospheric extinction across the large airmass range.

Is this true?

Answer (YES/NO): NO